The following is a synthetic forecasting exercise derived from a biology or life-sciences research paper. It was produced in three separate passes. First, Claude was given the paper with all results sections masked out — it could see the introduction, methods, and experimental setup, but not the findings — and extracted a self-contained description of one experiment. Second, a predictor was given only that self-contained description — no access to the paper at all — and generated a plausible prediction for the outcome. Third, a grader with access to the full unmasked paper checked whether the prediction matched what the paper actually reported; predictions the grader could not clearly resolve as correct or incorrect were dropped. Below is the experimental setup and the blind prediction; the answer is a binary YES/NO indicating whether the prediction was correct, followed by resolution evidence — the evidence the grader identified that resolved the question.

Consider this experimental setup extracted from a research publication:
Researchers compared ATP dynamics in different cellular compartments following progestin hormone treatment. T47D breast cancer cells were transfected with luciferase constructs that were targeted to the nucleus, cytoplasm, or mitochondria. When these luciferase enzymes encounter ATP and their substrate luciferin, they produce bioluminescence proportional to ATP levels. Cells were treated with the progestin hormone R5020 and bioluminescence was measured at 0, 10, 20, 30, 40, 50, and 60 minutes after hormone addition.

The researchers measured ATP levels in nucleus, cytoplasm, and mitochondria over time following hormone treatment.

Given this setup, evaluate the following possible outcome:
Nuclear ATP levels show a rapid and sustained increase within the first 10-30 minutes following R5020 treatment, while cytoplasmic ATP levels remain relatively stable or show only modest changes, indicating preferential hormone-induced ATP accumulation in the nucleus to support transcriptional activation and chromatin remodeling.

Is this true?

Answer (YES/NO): NO